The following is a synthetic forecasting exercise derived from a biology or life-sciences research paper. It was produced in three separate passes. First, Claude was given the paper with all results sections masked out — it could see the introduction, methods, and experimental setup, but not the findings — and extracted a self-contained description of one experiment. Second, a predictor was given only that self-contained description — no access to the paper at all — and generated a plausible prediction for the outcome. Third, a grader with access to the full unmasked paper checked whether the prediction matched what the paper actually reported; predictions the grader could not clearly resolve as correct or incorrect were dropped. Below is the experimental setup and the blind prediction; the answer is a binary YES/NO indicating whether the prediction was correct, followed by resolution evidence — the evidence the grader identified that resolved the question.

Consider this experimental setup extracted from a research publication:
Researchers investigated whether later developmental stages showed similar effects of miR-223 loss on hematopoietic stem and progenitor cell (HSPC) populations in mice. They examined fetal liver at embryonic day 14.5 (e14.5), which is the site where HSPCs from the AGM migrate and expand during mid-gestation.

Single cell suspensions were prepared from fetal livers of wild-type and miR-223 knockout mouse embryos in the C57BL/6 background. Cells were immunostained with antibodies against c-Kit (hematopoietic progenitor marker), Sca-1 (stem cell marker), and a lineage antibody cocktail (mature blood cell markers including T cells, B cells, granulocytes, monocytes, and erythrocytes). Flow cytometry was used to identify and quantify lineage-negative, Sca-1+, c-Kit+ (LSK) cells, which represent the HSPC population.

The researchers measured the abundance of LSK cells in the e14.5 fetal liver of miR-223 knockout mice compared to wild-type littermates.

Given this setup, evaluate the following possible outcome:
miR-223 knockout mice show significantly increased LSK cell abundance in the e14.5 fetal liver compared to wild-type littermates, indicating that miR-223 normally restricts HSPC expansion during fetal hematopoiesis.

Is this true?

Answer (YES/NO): YES